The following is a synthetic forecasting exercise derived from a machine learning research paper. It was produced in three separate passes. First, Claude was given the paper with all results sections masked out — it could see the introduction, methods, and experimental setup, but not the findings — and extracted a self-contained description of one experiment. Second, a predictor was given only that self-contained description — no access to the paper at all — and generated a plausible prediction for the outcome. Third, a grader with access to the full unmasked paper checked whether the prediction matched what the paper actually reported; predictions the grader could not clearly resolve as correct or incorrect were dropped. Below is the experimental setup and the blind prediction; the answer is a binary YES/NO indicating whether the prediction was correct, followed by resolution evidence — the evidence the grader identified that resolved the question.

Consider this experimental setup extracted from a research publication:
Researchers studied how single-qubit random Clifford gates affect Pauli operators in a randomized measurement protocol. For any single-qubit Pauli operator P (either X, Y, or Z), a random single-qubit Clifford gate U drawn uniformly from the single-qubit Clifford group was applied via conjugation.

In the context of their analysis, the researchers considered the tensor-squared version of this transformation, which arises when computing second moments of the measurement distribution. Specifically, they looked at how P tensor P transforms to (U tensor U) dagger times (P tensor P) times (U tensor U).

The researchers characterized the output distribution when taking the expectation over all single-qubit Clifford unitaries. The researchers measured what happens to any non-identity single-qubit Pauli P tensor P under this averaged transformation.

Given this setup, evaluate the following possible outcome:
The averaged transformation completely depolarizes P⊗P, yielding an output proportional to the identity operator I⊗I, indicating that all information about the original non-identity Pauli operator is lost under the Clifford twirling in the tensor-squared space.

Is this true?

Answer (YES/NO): NO